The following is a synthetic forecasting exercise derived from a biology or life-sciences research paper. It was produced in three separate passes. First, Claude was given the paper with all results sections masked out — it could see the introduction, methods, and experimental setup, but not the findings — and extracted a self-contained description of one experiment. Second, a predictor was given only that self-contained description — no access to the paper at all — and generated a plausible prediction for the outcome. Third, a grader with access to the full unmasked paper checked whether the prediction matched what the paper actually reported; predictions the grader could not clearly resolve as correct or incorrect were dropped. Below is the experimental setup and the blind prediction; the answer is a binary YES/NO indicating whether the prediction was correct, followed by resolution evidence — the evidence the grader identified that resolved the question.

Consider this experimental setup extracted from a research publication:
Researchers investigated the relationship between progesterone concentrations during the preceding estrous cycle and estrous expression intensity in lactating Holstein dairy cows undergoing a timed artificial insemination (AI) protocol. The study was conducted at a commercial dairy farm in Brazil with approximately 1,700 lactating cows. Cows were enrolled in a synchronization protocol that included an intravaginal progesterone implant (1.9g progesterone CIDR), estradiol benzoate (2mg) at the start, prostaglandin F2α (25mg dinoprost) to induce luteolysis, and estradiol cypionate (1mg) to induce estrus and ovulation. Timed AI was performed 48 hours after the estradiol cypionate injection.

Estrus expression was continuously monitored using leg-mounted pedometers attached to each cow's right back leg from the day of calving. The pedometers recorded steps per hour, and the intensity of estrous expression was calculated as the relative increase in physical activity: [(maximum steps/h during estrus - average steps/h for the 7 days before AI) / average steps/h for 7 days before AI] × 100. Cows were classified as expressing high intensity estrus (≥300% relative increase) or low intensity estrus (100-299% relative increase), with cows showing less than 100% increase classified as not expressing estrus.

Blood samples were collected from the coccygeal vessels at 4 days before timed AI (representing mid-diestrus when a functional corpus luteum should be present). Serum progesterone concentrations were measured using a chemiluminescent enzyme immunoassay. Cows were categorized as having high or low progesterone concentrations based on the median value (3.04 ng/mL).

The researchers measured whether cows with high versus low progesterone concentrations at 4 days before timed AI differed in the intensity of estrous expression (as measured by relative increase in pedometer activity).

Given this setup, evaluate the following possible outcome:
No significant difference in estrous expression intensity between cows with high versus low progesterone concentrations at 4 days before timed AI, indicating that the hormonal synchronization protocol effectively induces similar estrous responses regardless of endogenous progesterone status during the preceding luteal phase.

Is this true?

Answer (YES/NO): NO